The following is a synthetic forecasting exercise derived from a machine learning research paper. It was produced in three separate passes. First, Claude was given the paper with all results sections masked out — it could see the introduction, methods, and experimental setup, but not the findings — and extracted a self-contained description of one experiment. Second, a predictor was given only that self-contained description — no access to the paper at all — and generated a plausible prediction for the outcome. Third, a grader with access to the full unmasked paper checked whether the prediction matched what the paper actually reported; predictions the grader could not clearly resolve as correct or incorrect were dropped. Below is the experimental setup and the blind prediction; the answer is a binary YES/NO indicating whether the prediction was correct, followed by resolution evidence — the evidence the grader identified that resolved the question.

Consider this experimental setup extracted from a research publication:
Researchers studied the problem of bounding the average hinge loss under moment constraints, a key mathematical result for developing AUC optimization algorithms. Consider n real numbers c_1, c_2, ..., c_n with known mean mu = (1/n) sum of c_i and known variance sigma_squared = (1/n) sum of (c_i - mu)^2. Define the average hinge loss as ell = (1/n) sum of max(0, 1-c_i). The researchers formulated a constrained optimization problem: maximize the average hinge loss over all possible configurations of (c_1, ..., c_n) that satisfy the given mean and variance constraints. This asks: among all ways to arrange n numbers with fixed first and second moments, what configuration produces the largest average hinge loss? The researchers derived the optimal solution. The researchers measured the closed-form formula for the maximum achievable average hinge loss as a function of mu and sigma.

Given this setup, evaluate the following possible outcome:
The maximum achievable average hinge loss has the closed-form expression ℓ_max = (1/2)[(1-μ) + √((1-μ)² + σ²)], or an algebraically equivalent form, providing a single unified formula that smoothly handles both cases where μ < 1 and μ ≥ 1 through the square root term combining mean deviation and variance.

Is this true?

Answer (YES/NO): YES